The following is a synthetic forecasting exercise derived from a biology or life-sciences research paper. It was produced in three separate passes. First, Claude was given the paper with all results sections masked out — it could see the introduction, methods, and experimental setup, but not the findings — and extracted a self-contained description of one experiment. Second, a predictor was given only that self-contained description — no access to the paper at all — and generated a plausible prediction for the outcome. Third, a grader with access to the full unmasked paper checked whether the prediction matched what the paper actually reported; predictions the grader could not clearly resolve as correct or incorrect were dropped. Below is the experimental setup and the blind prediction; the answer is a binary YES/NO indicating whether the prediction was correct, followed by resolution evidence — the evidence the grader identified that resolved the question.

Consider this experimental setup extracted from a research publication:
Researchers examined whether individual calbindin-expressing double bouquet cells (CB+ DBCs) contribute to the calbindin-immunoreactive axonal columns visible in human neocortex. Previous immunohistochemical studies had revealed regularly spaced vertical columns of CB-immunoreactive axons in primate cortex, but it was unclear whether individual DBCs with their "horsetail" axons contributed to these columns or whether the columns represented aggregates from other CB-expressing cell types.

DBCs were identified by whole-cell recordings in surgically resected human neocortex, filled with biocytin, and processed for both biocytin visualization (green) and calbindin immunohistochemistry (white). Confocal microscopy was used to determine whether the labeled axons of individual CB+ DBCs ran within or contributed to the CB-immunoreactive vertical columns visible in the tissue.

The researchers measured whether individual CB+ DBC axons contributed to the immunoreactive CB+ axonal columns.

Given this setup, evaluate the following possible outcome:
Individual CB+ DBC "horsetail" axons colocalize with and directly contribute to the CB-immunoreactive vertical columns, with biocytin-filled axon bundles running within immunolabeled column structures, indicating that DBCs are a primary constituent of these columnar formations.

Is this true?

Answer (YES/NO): YES